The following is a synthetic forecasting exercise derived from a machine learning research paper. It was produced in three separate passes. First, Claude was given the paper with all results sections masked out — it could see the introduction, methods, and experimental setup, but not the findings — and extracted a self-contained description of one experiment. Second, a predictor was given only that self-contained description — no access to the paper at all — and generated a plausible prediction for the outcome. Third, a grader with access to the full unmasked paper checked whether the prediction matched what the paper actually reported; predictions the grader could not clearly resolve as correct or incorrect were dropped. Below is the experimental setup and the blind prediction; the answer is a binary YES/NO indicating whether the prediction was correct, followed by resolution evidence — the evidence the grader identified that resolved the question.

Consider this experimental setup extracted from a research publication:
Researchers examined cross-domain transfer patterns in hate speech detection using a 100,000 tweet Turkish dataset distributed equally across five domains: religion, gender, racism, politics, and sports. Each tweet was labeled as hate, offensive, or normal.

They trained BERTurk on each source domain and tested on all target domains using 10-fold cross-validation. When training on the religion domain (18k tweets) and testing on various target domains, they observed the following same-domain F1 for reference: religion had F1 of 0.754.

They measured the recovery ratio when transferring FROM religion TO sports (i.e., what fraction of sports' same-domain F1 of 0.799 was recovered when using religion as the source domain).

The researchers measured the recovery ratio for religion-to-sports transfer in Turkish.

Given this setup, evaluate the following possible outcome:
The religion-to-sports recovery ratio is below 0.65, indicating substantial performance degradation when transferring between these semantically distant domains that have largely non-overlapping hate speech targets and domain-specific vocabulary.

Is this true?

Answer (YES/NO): NO